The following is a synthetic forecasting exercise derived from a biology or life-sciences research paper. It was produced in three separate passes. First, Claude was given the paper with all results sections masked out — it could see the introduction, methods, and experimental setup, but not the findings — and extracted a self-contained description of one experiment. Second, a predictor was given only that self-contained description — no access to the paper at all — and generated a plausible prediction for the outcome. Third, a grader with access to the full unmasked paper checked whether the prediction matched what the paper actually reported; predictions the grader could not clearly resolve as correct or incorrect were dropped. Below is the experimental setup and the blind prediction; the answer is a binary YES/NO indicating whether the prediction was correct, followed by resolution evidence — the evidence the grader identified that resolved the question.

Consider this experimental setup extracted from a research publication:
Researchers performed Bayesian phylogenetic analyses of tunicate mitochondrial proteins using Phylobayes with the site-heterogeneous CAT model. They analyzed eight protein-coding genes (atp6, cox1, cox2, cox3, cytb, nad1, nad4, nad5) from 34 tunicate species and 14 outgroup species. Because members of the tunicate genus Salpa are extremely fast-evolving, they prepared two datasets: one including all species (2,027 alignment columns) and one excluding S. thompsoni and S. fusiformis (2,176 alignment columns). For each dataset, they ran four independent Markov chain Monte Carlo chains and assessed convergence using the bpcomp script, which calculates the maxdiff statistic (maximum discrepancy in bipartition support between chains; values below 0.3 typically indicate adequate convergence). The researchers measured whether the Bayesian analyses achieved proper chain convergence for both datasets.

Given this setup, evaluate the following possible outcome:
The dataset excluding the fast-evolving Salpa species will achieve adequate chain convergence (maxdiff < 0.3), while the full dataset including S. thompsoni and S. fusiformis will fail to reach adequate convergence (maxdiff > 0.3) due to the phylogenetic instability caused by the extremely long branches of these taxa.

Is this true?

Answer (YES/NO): NO